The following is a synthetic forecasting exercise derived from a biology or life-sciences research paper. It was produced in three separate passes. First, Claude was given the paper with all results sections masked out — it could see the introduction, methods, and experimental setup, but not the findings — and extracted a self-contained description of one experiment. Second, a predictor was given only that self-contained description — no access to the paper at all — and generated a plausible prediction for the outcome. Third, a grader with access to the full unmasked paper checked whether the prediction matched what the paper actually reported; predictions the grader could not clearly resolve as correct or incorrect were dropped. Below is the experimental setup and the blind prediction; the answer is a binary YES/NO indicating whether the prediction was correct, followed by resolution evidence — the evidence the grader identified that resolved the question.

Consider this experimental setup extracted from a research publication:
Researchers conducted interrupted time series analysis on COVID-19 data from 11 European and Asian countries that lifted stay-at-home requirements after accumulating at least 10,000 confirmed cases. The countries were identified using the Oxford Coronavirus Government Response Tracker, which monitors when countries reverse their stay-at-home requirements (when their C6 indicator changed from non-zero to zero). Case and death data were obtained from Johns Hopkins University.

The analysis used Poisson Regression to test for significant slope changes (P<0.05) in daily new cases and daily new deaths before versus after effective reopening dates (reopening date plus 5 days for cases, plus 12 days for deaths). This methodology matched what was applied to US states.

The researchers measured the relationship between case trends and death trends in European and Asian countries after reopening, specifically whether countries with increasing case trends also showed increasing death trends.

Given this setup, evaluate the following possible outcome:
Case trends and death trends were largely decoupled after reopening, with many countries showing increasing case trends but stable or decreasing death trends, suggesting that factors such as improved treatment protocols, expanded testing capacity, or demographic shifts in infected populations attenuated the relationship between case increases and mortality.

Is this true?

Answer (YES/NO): YES